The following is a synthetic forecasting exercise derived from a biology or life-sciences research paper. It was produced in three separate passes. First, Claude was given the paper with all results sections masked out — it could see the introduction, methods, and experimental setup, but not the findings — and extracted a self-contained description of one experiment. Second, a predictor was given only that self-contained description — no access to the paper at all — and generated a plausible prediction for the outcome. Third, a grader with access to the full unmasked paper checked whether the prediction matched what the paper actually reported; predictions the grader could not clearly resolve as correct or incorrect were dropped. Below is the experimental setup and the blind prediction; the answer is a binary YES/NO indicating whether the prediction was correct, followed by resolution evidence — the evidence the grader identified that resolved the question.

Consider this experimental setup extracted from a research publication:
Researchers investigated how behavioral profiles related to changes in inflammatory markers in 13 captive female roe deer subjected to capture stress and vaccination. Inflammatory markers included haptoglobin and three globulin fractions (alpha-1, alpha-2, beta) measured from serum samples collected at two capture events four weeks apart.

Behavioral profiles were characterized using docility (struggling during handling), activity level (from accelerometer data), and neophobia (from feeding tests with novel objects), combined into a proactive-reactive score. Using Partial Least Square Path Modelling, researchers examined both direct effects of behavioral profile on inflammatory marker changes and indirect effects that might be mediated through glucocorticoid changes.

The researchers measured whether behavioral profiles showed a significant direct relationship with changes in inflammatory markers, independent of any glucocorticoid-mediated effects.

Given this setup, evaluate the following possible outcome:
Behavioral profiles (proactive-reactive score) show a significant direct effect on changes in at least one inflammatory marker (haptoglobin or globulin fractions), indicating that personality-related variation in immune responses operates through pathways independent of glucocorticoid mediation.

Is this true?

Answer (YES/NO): YES